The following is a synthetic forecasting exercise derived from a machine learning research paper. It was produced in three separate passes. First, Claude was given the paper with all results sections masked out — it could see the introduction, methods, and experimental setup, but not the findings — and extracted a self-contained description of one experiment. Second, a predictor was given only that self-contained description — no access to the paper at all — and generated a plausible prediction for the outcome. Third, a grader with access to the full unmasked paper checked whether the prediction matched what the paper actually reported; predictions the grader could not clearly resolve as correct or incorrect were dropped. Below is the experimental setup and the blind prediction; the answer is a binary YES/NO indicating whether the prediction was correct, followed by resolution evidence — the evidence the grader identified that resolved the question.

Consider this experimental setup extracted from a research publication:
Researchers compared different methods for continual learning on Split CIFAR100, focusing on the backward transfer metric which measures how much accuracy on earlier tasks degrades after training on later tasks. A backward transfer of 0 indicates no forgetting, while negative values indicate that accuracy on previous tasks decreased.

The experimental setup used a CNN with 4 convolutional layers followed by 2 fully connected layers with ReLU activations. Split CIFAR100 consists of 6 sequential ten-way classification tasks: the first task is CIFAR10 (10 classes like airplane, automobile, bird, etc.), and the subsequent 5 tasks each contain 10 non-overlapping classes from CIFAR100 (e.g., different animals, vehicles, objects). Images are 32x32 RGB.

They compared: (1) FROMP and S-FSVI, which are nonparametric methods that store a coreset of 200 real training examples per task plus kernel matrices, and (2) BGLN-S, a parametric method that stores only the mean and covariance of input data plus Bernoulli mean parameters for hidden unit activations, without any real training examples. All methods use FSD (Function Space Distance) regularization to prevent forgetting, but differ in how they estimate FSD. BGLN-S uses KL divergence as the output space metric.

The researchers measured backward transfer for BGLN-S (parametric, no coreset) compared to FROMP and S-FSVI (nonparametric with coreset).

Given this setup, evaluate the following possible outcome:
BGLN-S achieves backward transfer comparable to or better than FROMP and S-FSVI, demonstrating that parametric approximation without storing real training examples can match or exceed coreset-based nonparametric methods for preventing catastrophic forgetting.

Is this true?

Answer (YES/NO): NO